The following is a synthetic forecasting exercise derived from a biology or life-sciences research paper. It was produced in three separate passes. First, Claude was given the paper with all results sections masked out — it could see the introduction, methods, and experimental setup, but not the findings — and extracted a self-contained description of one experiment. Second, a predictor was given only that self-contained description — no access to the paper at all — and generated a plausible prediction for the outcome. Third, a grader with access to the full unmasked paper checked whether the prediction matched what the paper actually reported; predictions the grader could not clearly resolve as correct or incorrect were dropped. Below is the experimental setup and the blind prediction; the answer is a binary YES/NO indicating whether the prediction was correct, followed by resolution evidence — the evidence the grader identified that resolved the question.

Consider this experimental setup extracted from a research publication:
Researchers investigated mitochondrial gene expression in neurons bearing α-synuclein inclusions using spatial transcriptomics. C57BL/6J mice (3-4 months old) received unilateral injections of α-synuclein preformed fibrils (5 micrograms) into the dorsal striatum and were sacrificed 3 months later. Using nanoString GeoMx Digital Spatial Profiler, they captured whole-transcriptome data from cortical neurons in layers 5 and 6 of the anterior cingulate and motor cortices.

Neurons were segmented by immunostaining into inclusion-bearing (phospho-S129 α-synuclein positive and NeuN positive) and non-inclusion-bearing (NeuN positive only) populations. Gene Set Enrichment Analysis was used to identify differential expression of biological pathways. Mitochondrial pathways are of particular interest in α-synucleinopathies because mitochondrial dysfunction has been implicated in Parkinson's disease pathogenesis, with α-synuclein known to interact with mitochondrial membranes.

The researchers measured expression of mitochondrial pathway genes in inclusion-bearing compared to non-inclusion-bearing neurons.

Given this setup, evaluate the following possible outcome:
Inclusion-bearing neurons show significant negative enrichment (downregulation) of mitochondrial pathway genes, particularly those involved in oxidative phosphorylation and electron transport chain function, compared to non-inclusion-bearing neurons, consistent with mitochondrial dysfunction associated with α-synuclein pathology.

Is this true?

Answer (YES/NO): YES